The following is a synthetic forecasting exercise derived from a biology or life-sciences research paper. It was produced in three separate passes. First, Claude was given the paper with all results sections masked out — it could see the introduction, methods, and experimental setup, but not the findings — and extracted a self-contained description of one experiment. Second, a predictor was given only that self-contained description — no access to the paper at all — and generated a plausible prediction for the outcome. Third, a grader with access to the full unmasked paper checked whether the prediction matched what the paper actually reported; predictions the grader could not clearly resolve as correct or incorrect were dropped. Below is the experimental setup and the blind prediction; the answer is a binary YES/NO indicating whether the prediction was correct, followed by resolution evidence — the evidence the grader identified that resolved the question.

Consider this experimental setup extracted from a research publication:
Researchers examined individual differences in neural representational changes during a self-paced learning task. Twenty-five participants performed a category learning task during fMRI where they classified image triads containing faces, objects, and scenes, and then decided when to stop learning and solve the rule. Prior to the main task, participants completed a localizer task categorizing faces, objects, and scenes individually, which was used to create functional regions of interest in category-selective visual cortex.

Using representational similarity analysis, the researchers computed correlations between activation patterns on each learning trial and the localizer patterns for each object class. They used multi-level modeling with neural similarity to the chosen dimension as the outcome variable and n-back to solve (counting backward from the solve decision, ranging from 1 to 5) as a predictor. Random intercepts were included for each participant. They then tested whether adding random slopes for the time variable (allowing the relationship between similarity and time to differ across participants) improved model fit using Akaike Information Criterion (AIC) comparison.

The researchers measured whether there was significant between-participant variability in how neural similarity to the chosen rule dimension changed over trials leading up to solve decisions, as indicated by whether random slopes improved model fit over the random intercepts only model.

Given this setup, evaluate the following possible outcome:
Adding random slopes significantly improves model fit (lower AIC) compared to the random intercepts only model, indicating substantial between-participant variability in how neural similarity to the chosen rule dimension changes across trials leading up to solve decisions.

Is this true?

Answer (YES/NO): NO